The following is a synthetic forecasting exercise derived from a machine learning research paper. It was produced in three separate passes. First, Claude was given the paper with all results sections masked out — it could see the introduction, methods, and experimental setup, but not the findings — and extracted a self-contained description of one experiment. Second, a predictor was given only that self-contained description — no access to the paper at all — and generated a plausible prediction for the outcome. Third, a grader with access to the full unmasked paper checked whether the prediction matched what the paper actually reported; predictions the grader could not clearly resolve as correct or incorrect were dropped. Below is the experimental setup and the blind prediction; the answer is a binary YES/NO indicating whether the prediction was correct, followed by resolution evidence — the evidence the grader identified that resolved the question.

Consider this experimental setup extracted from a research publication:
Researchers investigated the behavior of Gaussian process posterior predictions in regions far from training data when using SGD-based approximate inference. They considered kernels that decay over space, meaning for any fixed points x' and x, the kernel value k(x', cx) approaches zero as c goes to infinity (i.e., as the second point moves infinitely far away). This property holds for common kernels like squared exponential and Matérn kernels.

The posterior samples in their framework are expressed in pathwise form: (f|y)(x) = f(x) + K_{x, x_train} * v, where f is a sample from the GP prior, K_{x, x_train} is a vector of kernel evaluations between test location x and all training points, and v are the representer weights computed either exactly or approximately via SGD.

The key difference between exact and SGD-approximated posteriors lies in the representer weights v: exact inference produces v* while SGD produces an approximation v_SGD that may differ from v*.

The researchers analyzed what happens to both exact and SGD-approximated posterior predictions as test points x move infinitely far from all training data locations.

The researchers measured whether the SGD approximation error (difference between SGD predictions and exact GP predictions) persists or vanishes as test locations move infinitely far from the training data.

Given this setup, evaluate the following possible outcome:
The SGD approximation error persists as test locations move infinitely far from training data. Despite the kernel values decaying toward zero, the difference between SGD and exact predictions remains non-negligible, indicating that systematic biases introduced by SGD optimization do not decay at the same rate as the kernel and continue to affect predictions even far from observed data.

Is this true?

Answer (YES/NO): NO